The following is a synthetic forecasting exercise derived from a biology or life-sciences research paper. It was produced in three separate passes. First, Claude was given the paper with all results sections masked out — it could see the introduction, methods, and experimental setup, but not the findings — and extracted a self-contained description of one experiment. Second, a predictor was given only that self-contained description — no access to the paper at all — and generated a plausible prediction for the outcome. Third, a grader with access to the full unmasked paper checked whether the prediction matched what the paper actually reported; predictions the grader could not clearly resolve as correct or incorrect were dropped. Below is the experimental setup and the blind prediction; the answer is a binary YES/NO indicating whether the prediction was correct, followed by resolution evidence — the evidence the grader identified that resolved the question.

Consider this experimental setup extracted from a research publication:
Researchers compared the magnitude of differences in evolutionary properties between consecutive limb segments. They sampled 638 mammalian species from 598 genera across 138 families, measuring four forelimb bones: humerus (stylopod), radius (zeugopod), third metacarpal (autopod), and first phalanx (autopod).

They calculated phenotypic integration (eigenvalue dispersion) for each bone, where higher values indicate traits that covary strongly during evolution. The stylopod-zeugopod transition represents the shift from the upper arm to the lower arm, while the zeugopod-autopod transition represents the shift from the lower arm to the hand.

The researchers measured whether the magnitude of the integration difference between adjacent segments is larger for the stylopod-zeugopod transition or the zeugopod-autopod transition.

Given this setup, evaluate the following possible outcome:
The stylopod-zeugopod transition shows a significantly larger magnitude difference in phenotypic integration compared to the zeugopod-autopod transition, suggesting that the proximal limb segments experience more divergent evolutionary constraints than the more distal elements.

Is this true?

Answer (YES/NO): NO